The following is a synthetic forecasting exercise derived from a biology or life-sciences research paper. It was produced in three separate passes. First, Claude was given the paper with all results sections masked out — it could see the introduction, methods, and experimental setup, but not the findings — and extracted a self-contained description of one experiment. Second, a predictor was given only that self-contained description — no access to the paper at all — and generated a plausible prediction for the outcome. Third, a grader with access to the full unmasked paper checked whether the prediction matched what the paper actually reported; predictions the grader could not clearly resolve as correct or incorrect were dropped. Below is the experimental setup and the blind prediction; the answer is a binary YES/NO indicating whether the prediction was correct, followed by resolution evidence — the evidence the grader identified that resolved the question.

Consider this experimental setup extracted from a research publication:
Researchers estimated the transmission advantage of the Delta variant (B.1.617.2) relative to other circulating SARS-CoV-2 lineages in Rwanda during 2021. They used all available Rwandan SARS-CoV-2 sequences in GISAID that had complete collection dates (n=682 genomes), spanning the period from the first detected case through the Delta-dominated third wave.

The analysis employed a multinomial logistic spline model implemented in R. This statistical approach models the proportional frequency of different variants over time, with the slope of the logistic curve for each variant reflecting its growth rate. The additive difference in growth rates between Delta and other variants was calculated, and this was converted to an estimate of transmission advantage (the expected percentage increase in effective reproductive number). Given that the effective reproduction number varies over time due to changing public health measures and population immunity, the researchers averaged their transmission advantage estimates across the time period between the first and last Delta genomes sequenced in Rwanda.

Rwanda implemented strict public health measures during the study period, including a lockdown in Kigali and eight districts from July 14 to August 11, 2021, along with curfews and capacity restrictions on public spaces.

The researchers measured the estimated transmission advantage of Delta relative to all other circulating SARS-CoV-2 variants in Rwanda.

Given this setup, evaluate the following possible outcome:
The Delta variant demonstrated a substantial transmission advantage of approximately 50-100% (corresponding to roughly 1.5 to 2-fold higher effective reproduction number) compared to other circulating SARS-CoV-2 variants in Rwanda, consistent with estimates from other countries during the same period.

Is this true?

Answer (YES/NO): NO